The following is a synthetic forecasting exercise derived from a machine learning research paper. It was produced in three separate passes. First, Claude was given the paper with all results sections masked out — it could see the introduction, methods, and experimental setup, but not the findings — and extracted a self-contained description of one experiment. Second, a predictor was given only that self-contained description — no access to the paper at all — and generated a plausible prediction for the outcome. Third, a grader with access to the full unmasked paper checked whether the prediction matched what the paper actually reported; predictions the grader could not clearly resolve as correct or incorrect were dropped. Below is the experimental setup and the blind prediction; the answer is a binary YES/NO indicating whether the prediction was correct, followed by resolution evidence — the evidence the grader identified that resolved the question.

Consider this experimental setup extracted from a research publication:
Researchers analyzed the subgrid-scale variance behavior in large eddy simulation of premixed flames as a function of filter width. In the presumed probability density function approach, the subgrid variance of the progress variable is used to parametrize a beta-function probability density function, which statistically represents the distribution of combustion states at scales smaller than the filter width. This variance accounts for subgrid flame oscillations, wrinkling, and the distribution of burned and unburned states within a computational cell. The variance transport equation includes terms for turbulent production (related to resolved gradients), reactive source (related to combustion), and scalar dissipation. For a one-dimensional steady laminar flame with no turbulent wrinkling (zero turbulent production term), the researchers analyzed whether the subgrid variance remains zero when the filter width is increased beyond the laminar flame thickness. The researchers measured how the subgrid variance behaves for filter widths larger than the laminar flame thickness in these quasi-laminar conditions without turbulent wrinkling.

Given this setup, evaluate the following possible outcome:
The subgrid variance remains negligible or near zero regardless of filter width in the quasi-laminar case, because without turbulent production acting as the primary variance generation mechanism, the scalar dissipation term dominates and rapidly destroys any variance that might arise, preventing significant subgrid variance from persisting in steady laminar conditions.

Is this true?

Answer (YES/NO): NO